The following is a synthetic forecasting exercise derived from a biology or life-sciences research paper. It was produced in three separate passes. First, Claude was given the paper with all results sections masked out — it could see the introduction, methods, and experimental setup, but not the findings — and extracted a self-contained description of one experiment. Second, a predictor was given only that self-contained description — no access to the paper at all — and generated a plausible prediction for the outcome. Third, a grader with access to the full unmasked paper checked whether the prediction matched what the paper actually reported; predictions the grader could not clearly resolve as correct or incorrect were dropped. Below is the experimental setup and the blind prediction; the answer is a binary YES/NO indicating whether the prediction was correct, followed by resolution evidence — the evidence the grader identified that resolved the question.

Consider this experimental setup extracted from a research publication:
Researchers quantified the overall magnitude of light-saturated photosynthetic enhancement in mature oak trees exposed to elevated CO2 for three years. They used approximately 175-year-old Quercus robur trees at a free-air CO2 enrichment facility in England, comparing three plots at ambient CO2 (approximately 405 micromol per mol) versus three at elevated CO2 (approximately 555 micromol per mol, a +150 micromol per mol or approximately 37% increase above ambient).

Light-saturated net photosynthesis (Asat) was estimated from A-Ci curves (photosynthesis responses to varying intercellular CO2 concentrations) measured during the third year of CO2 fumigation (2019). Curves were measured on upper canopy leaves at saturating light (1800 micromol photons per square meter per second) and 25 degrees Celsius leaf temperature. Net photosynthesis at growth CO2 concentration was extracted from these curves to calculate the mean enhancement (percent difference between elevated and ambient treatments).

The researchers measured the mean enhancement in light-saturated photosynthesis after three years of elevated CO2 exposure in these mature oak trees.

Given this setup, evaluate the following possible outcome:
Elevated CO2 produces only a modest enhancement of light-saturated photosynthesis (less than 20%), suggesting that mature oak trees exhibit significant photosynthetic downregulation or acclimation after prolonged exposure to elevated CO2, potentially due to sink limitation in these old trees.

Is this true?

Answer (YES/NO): NO